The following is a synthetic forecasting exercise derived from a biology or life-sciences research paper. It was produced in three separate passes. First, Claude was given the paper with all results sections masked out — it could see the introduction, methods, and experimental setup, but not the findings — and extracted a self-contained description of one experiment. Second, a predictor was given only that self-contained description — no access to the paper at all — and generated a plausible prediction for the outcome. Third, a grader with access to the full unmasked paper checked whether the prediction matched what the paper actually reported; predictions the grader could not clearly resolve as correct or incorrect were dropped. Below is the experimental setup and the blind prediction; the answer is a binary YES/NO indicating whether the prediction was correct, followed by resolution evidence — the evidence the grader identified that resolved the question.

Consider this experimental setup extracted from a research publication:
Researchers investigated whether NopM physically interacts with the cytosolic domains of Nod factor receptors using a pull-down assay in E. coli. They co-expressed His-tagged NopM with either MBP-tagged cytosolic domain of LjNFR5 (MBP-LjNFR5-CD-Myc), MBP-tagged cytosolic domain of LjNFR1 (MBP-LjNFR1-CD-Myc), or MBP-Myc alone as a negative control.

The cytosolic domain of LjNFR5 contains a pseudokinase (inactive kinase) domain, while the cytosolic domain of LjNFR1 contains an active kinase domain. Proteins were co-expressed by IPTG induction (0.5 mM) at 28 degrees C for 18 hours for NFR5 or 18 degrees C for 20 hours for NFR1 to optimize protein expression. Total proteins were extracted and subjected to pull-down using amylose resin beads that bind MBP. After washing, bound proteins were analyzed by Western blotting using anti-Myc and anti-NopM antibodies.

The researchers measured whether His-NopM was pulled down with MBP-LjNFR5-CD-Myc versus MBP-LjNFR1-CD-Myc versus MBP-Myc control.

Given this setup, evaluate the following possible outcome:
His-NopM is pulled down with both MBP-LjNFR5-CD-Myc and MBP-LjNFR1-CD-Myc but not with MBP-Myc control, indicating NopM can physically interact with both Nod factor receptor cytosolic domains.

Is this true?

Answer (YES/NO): YES